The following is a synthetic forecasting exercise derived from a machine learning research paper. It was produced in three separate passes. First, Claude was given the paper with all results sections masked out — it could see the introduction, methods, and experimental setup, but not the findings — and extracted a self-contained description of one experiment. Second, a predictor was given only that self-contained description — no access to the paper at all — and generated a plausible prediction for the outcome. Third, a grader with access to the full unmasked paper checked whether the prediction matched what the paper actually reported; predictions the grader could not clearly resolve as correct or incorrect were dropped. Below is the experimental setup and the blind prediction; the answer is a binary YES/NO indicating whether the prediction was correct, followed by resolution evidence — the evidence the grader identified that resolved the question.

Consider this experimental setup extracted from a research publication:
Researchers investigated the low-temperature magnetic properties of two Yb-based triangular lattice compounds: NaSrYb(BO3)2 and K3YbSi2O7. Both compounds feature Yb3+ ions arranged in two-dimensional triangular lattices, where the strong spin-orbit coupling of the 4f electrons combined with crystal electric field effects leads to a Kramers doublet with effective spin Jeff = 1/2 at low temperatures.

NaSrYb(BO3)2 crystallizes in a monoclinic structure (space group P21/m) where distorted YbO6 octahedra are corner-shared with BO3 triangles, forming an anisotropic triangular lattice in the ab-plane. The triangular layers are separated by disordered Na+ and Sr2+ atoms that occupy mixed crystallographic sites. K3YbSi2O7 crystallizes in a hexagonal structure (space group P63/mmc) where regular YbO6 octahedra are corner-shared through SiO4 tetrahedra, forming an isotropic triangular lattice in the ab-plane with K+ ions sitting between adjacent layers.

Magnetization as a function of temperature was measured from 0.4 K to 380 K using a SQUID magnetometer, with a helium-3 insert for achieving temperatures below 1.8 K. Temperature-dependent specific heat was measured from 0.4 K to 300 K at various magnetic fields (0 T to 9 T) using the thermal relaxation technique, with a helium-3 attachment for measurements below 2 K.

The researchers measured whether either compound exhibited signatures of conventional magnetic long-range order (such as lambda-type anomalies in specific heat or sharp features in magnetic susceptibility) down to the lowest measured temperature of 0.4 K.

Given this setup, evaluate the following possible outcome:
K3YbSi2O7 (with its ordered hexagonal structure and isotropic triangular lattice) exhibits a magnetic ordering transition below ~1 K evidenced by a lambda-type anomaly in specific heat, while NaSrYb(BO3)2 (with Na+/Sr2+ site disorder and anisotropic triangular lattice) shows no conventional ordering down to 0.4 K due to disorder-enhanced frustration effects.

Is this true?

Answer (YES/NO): NO